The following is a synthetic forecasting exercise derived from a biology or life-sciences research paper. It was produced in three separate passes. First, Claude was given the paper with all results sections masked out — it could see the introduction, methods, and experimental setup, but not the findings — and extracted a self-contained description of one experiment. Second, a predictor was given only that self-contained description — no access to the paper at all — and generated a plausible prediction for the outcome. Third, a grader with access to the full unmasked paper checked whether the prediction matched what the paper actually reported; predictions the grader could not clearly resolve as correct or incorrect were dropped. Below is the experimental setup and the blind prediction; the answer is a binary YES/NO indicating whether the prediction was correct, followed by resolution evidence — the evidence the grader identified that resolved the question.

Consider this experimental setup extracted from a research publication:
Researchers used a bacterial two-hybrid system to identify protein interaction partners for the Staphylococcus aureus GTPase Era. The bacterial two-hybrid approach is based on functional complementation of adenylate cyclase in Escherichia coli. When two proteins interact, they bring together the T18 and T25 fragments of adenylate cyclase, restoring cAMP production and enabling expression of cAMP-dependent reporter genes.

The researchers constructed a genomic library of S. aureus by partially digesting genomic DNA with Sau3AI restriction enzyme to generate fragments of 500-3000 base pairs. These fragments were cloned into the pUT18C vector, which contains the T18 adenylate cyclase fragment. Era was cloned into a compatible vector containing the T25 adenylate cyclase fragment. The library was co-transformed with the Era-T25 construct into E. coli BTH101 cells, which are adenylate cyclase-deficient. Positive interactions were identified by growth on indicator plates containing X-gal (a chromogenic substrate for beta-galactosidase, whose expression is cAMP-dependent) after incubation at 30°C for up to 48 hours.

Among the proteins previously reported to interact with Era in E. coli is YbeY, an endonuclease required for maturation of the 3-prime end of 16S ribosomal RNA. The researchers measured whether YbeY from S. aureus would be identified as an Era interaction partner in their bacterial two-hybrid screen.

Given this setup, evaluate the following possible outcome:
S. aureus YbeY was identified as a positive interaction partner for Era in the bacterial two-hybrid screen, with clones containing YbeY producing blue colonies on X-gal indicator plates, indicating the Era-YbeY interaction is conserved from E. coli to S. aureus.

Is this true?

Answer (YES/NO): NO